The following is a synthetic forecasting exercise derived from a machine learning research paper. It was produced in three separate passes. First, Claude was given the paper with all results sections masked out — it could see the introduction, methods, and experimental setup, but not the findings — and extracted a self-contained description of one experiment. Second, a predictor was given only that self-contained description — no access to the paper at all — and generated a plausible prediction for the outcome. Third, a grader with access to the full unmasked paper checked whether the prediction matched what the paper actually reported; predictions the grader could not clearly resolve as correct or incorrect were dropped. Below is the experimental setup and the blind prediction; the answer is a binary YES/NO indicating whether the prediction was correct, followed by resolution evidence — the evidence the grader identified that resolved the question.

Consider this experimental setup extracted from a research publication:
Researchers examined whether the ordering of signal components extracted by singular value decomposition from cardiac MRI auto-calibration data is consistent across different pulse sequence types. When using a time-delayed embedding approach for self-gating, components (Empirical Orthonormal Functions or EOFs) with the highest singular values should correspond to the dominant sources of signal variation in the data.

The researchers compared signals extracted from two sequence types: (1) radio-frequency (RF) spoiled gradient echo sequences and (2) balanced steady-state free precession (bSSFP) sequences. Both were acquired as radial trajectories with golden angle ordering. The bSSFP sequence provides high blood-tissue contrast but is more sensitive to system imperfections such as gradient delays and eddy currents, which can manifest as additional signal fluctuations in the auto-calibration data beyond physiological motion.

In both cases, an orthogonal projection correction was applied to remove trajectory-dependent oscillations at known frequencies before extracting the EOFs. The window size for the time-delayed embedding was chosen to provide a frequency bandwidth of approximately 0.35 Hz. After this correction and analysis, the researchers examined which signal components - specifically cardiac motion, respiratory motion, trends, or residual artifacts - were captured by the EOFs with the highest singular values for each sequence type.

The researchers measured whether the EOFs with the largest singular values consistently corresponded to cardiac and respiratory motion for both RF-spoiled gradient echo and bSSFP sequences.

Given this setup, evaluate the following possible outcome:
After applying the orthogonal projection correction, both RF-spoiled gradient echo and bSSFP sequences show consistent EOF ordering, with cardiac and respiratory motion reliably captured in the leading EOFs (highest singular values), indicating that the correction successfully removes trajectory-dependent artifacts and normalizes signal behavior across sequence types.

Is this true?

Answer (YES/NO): NO